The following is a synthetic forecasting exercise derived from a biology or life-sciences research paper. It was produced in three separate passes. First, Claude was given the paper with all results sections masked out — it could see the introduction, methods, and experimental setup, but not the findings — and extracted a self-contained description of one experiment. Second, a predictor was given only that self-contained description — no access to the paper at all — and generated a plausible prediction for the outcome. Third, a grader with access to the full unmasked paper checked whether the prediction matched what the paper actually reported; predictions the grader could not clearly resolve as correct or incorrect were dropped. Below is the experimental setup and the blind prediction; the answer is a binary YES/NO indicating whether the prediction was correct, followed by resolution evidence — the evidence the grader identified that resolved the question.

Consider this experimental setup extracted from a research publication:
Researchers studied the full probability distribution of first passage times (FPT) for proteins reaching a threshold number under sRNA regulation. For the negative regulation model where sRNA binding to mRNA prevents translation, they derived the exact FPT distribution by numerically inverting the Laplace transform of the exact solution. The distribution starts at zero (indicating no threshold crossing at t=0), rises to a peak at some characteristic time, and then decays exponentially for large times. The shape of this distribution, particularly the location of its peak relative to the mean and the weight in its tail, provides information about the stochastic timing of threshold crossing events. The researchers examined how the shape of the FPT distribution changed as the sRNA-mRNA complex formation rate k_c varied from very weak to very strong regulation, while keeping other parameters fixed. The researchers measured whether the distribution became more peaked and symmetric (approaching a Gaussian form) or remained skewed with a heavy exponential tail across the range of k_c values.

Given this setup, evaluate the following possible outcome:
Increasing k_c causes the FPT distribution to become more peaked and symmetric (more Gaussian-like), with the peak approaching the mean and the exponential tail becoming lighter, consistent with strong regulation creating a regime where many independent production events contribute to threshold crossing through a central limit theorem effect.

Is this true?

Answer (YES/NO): NO